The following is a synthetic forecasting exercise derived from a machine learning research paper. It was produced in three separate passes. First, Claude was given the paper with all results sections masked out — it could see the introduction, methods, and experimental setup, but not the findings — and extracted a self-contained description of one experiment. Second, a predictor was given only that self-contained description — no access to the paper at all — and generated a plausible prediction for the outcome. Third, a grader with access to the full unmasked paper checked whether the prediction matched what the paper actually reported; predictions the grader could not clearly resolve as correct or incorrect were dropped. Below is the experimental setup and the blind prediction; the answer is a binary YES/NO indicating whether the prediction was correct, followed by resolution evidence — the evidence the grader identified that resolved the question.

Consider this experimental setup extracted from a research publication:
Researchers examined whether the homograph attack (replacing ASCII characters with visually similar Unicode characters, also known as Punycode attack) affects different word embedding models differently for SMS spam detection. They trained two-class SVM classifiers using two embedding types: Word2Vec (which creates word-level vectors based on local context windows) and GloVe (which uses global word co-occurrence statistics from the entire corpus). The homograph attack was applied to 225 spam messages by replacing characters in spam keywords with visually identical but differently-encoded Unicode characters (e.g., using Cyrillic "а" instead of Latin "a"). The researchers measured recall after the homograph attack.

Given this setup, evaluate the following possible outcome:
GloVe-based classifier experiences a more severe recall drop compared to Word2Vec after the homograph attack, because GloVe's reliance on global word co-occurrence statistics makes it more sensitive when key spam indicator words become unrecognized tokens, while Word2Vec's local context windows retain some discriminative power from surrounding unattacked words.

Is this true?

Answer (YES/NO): NO